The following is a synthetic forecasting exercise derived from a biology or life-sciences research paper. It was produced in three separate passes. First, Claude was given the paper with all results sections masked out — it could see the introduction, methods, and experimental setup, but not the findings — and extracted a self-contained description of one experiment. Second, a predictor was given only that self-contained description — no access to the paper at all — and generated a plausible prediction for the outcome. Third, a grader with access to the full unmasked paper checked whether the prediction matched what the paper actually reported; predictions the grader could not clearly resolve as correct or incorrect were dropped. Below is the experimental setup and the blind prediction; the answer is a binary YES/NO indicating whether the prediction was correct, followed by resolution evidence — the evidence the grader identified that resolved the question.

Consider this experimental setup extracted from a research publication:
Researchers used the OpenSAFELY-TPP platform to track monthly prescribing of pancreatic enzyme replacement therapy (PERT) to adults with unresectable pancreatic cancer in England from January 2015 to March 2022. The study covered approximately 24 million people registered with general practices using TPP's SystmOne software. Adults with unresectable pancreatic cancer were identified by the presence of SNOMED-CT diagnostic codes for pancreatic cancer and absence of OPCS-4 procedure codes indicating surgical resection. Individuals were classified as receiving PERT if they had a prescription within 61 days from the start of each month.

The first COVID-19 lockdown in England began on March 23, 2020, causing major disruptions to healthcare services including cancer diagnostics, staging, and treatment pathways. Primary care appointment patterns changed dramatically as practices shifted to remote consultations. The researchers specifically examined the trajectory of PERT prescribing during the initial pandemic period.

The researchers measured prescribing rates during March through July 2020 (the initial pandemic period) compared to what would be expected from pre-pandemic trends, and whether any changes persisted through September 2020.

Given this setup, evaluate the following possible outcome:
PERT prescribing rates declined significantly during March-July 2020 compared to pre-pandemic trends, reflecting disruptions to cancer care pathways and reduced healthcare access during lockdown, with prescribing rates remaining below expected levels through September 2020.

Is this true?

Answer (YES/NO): NO